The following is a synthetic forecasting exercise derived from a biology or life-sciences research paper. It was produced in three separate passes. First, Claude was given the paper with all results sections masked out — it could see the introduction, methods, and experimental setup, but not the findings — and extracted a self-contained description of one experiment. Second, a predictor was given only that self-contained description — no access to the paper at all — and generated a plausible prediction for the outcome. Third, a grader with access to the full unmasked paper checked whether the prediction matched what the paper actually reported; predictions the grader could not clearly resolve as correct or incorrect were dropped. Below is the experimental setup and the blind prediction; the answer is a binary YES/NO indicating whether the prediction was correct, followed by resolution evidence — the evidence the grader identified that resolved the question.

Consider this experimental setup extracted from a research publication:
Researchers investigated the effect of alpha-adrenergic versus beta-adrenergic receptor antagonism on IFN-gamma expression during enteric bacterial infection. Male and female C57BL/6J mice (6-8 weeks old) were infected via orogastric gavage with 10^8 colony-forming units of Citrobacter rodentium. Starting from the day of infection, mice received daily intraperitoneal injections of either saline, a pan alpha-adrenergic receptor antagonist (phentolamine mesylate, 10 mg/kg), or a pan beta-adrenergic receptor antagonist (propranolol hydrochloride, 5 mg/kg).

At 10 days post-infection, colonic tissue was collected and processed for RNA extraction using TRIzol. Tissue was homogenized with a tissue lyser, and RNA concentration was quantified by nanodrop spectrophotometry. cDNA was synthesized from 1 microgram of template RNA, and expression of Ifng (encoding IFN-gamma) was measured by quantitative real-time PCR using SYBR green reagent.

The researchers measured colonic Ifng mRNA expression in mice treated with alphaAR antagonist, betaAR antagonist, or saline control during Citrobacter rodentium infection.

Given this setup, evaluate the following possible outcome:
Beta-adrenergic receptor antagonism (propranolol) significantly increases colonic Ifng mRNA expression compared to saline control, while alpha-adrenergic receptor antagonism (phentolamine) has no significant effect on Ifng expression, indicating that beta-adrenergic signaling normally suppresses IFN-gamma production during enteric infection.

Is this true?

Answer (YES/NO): NO